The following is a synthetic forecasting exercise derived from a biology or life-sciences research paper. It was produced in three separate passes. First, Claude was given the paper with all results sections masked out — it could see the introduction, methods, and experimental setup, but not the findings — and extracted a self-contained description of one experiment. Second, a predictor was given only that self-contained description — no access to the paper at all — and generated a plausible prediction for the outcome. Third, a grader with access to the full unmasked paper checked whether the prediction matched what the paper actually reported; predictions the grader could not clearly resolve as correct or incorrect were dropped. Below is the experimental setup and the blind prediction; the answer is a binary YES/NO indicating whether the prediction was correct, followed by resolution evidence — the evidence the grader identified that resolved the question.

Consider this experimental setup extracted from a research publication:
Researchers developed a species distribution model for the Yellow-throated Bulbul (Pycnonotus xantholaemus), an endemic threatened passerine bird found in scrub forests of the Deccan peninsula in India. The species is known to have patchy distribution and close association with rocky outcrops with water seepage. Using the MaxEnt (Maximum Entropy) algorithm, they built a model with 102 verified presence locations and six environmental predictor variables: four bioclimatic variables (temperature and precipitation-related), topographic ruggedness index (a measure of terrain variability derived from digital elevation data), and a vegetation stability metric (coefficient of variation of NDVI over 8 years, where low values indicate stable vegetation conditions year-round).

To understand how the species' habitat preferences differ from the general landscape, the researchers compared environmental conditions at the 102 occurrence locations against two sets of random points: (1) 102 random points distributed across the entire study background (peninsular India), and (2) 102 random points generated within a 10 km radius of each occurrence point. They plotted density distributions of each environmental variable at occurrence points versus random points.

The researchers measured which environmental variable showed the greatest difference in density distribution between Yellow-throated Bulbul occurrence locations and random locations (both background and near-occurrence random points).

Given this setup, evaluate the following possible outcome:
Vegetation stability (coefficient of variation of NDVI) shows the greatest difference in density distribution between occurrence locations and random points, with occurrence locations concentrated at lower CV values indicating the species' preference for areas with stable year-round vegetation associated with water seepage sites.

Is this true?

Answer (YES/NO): NO